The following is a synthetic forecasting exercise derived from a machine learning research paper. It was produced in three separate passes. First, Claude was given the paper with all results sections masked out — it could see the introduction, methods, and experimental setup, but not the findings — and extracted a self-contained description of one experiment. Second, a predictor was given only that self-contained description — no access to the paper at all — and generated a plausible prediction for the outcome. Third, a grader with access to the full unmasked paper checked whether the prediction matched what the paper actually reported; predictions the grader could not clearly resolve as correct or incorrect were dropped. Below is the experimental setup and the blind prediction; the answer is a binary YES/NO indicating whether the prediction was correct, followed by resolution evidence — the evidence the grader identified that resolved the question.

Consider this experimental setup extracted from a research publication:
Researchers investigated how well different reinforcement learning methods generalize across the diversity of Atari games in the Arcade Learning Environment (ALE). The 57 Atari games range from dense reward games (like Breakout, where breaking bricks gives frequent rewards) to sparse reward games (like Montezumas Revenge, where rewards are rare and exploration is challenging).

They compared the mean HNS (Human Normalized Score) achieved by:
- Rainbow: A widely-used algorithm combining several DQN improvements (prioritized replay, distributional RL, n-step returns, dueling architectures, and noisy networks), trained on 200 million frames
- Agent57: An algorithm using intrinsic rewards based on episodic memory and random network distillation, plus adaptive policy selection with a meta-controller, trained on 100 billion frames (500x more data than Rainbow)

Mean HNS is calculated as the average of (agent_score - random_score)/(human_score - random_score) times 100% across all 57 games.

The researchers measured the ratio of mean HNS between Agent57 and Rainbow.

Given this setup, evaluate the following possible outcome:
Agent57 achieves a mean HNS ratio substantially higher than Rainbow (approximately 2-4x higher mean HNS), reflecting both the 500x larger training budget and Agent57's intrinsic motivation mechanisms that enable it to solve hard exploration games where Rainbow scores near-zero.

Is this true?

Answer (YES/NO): NO